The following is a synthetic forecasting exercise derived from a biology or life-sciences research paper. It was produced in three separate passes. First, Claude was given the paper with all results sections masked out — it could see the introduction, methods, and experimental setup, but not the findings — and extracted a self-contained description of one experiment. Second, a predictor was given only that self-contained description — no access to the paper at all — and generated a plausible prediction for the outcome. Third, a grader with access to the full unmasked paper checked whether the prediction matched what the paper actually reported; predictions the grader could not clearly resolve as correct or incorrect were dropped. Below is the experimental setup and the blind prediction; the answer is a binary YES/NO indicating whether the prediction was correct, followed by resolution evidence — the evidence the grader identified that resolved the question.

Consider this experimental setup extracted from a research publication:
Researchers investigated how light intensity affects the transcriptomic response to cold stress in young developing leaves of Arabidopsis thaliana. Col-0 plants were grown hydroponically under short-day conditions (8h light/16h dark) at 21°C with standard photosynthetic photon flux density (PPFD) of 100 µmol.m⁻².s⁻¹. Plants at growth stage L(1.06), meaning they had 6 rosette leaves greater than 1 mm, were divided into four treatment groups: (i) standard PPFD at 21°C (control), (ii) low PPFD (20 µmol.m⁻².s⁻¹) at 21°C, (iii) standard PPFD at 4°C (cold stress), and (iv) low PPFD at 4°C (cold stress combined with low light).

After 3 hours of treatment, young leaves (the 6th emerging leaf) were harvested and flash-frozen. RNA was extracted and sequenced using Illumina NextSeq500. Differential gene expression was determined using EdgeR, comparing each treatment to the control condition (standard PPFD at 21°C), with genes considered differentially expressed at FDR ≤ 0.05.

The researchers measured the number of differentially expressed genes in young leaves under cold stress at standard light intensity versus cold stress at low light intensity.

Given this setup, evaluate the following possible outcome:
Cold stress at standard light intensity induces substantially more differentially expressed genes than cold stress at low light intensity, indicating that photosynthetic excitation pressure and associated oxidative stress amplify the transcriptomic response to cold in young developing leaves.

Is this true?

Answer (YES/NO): NO